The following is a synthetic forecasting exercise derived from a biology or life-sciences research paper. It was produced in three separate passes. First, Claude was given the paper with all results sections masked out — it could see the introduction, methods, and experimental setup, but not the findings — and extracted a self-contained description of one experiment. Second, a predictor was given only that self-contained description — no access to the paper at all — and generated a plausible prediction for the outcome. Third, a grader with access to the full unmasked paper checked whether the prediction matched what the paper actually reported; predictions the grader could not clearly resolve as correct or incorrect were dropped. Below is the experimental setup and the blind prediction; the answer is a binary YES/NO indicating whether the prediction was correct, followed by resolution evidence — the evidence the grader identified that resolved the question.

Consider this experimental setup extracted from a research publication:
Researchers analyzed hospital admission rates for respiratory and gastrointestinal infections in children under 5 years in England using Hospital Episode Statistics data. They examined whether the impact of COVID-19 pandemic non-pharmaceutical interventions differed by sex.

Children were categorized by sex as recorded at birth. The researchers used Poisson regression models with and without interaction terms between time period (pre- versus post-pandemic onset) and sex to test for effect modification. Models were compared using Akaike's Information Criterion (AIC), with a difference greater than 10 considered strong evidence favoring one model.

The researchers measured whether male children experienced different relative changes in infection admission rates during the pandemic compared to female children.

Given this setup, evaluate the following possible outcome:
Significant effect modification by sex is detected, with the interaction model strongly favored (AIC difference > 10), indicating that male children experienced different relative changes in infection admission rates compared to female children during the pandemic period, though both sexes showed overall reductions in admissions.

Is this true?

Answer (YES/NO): NO